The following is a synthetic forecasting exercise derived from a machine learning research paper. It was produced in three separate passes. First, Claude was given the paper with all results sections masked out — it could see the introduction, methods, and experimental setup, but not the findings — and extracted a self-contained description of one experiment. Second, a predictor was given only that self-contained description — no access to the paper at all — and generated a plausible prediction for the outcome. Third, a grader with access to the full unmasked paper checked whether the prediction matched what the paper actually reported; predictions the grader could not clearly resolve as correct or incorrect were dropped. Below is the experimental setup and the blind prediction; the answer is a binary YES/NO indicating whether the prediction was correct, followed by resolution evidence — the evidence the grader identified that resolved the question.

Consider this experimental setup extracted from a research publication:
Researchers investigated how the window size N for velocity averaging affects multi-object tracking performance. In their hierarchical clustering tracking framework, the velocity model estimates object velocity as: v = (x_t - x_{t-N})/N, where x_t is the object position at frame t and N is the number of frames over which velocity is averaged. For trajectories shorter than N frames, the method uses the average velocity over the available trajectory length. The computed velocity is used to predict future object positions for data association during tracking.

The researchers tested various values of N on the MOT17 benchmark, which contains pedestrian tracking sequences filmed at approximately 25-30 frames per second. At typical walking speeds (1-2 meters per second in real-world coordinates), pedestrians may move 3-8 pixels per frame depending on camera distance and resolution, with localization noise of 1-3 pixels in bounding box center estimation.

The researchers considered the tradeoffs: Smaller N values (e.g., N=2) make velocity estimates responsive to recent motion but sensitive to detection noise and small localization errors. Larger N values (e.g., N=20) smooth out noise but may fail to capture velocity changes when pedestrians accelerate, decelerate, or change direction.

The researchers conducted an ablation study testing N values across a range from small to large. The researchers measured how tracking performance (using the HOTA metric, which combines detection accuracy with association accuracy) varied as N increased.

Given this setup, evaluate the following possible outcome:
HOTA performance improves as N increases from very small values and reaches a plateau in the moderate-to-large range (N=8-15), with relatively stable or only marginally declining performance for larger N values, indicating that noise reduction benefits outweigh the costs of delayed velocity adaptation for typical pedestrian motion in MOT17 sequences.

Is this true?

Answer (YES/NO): YES